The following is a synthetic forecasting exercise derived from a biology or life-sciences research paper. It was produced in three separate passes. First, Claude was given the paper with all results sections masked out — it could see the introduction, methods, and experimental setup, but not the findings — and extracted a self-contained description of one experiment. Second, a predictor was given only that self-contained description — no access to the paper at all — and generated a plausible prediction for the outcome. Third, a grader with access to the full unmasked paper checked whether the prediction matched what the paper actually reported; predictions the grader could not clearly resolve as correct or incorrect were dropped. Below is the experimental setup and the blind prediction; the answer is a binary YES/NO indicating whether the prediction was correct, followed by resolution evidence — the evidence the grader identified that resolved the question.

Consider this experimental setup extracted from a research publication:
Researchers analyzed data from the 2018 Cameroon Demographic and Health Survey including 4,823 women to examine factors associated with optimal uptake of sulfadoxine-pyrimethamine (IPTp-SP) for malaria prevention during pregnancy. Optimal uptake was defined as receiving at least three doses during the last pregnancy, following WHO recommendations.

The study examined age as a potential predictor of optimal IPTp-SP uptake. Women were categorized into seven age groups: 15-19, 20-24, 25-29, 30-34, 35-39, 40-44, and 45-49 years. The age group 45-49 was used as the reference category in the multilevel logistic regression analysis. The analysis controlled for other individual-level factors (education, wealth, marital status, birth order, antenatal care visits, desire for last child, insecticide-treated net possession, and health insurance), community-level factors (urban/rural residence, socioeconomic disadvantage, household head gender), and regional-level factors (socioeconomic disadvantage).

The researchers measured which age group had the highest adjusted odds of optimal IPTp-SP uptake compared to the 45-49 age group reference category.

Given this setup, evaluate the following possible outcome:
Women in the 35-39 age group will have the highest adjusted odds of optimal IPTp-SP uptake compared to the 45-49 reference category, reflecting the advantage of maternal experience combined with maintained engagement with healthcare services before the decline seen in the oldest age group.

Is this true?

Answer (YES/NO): YES